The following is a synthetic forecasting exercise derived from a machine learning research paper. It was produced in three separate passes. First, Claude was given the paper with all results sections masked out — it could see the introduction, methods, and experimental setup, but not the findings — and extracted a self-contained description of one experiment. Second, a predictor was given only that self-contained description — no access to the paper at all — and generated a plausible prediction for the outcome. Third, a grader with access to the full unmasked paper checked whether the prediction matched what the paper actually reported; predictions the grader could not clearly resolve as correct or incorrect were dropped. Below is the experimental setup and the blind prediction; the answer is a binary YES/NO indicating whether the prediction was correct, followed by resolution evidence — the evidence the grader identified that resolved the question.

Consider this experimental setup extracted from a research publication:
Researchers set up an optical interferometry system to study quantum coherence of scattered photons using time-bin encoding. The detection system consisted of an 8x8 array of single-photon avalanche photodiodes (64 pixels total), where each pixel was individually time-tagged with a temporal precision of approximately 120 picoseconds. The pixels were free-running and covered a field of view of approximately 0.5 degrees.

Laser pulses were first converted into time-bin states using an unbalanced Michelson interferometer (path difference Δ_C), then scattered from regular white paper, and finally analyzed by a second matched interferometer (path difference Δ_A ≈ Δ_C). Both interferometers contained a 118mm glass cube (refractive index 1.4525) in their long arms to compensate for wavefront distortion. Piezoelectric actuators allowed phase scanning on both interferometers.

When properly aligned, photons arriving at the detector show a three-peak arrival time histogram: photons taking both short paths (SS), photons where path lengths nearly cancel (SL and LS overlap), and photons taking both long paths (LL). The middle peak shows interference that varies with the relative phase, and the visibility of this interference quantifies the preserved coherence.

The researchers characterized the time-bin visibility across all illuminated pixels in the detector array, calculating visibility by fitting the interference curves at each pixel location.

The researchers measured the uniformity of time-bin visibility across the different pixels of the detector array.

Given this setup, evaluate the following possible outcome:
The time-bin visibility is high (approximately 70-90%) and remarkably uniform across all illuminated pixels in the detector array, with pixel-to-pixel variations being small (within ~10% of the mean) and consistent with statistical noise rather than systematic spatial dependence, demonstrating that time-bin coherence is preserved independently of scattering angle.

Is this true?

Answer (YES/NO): NO